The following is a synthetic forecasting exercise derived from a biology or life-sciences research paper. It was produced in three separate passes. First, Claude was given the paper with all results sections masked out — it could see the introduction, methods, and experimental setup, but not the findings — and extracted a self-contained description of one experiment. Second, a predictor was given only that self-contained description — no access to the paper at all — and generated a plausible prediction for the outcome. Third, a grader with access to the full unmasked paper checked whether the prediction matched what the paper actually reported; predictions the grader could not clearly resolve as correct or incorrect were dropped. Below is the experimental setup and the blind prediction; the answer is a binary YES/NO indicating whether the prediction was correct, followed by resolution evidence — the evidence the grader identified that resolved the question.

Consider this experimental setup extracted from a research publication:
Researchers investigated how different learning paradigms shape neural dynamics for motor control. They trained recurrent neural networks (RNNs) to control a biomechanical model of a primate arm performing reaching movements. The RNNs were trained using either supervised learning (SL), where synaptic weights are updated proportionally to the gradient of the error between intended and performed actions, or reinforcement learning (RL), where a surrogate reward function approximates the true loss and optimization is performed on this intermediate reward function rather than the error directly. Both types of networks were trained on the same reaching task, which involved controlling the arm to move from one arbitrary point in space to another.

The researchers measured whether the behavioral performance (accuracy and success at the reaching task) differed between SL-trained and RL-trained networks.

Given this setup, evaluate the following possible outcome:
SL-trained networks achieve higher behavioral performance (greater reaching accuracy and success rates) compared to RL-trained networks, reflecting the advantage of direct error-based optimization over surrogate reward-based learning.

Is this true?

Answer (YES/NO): NO